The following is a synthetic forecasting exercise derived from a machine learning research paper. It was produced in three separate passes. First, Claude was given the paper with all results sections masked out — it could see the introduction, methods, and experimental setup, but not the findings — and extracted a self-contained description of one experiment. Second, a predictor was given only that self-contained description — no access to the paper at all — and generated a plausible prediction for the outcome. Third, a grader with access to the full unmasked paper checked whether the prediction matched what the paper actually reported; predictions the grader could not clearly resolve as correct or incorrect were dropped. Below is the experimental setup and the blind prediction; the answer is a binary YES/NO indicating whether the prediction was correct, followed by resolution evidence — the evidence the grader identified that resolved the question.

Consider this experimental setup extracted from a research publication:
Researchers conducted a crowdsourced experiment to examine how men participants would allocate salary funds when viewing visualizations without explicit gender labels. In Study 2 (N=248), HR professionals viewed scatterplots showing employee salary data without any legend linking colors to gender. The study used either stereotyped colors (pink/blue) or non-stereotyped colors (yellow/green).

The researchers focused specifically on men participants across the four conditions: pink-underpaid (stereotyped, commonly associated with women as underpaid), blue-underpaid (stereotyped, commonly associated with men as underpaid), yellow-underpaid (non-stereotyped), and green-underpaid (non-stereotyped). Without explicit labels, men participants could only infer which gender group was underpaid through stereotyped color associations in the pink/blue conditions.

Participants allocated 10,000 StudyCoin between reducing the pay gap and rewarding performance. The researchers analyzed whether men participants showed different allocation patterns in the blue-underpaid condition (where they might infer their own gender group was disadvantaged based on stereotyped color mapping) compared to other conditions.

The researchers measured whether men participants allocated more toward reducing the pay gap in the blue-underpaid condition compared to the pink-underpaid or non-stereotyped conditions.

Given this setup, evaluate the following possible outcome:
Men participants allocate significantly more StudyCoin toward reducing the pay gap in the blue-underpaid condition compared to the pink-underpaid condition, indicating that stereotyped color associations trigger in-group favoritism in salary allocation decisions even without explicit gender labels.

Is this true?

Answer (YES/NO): NO